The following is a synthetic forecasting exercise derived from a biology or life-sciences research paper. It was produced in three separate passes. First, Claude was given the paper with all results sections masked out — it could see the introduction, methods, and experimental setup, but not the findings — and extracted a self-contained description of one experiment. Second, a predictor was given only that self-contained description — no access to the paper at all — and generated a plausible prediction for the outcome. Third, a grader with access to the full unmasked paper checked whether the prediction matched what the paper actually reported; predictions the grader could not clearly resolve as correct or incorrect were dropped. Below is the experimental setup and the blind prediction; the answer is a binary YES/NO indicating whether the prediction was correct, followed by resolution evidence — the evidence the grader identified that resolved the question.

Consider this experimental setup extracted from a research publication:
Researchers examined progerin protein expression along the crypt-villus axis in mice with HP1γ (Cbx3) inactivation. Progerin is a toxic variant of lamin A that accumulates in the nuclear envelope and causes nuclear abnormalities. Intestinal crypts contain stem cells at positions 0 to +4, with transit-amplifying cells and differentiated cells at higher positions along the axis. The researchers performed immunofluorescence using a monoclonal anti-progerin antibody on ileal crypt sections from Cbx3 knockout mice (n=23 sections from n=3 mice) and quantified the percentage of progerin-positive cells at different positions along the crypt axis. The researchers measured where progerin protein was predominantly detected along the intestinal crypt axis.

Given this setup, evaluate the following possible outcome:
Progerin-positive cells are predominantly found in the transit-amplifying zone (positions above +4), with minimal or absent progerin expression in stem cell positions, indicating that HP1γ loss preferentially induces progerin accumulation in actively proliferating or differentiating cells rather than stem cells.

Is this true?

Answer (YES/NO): YES